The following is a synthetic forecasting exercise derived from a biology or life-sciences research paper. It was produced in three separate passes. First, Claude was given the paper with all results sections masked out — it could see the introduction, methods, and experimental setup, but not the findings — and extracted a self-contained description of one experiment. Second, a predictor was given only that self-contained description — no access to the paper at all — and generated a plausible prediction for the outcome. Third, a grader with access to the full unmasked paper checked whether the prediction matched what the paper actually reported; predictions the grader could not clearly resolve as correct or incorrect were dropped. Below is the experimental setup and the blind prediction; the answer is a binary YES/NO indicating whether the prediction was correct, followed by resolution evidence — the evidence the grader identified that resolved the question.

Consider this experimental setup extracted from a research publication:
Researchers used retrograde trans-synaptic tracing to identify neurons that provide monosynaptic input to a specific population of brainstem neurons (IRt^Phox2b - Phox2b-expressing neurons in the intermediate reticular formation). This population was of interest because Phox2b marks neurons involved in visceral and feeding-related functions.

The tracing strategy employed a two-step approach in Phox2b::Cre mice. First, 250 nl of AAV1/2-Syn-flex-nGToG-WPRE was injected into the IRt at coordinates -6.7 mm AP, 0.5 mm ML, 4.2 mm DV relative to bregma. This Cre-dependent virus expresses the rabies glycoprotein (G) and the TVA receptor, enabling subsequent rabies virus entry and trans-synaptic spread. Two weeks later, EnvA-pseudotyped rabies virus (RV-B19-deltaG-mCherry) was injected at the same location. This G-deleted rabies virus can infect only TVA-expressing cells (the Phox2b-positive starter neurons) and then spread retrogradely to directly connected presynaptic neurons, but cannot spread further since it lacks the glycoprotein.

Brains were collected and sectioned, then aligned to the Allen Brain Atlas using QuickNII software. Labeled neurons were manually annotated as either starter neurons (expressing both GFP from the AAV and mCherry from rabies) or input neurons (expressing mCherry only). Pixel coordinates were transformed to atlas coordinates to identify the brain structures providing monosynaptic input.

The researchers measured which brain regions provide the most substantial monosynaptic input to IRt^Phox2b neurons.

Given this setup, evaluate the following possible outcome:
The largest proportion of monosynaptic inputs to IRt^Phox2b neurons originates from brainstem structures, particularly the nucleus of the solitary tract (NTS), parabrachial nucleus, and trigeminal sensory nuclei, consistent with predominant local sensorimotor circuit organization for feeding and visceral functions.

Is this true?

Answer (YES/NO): NO